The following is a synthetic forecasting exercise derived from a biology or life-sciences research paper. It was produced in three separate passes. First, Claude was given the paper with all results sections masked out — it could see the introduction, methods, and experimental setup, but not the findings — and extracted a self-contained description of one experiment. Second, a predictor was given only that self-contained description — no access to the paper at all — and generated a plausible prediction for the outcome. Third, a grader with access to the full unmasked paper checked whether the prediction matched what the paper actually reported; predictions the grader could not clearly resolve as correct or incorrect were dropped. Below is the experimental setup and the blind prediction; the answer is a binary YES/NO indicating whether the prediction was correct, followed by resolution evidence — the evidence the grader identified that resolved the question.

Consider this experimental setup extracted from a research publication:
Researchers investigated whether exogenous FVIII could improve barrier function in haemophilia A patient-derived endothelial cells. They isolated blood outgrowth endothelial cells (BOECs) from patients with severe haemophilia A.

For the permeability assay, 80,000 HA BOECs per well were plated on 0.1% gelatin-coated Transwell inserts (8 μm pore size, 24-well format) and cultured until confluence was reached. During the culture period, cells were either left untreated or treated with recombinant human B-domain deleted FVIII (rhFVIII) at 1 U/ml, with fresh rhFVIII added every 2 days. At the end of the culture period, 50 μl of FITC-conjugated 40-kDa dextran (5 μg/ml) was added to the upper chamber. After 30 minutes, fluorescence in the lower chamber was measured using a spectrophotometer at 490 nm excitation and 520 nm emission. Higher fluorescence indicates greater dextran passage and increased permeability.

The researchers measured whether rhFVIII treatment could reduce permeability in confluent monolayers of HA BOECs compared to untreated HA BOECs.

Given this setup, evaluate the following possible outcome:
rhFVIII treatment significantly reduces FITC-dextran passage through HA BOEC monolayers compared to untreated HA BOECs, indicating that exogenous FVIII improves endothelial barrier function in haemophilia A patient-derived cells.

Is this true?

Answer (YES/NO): YES